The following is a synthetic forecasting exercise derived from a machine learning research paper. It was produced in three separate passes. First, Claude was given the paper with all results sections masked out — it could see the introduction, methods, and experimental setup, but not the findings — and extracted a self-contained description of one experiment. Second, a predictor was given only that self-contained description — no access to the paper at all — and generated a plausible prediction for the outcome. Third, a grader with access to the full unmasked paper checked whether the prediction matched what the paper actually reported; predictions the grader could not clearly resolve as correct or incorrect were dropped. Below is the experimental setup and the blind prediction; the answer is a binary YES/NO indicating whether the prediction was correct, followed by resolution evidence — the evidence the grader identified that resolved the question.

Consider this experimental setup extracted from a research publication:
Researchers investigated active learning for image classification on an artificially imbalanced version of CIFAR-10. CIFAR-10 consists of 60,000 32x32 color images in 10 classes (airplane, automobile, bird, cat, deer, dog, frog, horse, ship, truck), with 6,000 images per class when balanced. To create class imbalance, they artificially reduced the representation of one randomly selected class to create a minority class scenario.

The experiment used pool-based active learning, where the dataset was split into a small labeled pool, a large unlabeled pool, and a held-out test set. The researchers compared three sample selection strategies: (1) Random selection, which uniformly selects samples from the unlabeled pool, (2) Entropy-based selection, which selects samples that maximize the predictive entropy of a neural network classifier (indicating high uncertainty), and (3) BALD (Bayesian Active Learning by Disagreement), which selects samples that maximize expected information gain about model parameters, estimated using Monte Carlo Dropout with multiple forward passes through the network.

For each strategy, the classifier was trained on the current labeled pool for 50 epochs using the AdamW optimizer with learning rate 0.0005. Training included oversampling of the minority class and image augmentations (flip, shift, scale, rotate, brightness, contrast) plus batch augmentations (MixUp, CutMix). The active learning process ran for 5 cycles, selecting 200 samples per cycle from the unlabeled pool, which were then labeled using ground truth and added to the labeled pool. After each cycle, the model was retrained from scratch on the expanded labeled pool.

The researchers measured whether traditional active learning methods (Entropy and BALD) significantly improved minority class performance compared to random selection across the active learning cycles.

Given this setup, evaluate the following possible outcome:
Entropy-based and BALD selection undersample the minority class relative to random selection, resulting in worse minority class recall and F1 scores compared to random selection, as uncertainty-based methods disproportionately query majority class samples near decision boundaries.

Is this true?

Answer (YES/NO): NO